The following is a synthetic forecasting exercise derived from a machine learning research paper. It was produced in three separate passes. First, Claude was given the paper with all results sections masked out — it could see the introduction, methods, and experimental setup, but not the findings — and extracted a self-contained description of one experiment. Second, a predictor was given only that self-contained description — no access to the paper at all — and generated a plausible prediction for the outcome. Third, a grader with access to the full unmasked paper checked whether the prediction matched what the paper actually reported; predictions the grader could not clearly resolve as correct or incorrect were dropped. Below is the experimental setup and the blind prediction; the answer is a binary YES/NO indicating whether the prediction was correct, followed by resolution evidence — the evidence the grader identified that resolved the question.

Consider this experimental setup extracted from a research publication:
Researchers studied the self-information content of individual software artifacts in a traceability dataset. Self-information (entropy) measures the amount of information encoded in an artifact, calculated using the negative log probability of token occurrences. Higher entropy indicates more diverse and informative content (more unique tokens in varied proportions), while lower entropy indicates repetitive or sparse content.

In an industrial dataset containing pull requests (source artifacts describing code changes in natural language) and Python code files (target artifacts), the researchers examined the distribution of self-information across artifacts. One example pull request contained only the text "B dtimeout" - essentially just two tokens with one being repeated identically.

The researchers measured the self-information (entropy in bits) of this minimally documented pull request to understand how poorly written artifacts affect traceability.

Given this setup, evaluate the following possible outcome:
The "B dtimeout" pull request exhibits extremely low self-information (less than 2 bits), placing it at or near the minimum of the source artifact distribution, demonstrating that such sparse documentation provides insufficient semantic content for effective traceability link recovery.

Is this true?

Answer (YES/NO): YES